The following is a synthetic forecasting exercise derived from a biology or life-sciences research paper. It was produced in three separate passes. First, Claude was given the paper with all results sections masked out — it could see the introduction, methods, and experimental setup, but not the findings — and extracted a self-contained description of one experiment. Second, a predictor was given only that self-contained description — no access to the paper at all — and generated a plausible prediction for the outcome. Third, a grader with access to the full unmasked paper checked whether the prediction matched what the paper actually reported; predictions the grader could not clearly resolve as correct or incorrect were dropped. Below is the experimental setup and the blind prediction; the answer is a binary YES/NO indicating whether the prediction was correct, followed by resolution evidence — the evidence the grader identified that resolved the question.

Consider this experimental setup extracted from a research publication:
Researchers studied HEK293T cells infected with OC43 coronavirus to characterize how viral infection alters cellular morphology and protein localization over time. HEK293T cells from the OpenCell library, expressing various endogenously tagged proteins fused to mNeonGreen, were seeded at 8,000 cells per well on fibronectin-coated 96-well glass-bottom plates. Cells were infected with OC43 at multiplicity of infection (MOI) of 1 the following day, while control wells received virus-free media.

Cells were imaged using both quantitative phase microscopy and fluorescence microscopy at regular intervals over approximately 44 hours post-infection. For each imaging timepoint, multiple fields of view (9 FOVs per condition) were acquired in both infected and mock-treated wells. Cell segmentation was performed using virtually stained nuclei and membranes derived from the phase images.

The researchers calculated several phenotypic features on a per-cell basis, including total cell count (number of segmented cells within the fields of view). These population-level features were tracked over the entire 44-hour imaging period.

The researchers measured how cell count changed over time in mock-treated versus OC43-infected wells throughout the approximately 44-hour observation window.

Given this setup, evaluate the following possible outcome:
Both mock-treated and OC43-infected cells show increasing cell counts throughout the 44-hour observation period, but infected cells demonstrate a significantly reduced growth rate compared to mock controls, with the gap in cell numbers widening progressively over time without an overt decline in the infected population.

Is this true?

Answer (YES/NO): NO